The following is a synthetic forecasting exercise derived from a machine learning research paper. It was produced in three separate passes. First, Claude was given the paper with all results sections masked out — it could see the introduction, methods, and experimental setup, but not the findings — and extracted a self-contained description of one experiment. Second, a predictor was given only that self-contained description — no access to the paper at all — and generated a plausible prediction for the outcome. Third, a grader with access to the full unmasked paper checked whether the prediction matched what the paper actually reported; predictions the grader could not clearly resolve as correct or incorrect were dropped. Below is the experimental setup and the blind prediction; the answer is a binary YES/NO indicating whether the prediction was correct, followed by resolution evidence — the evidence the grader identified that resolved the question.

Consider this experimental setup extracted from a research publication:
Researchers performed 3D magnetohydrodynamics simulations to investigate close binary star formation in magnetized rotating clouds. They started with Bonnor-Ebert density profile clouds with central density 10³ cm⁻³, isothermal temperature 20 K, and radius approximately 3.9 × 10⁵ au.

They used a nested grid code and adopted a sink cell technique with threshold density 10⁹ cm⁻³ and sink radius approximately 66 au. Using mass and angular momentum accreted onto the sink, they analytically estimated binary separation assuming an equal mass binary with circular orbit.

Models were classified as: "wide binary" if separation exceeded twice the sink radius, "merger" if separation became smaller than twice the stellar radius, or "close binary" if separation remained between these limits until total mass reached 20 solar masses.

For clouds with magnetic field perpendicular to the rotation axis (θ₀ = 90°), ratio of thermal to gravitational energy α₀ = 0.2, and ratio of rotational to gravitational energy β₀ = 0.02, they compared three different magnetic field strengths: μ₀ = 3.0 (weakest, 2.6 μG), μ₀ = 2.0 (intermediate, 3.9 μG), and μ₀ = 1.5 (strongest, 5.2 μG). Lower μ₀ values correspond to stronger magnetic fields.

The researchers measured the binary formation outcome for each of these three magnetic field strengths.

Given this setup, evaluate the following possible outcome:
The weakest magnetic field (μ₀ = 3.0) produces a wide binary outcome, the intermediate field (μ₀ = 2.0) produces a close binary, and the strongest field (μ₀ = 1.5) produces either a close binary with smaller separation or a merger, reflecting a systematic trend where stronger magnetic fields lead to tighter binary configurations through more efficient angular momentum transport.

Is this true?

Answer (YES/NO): NO